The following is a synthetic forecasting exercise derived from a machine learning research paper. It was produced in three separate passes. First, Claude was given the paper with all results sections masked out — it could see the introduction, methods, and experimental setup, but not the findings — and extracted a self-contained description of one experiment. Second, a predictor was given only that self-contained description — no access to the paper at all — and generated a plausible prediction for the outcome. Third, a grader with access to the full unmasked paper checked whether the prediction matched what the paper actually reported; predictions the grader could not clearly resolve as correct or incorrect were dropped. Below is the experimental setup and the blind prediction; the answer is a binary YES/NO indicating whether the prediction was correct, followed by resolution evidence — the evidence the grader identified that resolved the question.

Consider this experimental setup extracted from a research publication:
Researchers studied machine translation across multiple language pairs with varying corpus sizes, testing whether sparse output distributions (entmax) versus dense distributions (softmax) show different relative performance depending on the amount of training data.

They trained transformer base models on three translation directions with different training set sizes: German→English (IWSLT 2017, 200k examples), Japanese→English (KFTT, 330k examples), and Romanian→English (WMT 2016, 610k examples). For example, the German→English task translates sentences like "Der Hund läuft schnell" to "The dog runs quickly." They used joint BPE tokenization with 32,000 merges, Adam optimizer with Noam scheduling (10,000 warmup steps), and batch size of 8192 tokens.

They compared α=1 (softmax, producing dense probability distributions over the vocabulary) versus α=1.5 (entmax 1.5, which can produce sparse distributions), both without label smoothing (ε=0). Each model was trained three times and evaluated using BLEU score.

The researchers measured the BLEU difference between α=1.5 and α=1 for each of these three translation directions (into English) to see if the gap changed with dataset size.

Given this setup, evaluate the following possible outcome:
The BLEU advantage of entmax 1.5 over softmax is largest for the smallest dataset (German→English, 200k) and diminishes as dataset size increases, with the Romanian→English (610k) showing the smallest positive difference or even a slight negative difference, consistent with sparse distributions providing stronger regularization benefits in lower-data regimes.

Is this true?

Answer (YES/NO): NO